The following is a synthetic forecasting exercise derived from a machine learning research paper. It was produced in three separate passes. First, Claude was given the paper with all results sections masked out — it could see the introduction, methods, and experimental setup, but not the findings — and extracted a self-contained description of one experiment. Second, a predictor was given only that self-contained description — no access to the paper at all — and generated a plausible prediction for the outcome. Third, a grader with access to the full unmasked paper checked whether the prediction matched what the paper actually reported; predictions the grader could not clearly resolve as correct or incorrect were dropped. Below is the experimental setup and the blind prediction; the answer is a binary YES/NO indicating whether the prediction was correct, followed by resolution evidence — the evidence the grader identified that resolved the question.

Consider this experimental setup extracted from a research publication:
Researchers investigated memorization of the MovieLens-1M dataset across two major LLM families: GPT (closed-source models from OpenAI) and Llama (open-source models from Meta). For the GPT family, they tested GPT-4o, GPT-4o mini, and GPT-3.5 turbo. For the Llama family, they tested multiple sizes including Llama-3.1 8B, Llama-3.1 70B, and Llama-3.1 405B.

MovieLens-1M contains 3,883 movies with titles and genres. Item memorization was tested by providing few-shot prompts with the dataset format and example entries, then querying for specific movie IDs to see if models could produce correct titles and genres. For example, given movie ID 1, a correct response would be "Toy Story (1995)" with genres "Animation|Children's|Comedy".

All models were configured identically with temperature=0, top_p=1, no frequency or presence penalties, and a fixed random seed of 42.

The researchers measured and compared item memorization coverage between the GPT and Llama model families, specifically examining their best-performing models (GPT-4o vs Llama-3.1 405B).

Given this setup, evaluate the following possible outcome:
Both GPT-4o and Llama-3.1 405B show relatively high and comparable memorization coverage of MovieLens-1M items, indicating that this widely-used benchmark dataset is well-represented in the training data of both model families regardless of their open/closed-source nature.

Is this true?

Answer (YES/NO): NO